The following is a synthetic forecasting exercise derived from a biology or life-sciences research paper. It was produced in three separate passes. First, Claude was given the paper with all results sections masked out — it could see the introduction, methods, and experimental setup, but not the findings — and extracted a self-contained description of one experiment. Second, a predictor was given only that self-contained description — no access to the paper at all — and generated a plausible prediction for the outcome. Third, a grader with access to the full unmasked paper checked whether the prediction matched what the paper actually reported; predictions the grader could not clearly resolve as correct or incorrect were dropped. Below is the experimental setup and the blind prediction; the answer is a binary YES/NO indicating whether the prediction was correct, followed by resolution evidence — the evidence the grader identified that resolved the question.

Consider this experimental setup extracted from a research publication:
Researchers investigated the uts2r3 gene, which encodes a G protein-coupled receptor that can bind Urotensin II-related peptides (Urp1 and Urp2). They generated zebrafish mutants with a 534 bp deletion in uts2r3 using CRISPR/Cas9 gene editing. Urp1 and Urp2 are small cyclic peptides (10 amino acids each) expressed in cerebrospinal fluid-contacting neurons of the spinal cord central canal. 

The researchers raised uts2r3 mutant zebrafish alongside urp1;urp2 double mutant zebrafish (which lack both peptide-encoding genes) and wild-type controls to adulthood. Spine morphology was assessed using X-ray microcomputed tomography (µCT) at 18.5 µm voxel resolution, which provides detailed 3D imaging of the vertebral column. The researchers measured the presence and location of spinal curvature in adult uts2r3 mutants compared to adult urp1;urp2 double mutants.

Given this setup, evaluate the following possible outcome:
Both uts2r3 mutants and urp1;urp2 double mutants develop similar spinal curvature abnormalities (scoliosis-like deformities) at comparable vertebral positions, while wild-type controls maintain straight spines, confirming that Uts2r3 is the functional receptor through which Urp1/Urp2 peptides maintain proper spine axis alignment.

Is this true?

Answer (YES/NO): NO